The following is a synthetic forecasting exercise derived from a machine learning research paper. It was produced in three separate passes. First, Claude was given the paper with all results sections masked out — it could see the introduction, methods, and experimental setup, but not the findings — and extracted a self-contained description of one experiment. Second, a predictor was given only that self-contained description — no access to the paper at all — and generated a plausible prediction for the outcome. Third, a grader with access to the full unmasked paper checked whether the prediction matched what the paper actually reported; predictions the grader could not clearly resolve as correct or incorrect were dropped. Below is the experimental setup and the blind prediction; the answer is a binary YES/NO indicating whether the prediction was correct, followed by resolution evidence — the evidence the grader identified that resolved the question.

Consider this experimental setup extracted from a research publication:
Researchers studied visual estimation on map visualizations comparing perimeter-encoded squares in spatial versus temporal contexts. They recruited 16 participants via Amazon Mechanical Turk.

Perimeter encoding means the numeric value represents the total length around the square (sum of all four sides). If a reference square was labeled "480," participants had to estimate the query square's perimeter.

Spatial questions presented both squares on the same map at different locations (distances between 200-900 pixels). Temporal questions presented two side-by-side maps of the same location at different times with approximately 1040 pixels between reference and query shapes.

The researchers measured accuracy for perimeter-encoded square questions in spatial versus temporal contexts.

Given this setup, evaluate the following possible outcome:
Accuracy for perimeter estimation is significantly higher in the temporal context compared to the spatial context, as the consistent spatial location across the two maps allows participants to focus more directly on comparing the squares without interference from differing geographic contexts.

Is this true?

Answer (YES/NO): NO